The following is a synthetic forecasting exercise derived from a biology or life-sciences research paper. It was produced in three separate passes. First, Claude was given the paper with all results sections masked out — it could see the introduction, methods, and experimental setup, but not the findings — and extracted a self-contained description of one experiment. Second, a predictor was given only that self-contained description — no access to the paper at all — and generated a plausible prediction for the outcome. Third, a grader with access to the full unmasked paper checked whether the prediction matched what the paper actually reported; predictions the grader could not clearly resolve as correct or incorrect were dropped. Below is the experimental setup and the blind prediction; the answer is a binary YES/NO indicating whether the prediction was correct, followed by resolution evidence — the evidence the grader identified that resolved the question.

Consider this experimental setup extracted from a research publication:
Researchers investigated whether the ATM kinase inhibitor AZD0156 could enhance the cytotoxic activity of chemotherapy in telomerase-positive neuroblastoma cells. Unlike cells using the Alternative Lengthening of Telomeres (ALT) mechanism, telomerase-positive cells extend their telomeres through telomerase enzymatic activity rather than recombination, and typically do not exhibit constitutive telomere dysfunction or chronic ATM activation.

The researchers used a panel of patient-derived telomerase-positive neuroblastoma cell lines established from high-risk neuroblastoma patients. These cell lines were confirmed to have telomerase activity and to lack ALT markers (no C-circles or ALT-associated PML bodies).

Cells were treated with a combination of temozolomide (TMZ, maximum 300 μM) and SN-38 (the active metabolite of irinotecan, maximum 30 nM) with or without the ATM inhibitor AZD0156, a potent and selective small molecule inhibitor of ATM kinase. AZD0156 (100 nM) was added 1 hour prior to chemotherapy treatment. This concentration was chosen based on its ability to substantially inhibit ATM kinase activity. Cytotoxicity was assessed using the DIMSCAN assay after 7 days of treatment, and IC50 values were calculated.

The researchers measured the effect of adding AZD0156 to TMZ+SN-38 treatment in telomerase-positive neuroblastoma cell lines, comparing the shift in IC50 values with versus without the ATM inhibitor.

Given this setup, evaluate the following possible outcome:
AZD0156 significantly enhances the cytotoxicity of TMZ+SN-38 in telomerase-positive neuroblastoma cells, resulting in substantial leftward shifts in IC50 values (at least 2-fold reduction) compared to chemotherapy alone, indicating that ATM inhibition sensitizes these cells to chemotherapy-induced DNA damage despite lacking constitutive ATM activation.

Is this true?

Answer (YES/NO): NO